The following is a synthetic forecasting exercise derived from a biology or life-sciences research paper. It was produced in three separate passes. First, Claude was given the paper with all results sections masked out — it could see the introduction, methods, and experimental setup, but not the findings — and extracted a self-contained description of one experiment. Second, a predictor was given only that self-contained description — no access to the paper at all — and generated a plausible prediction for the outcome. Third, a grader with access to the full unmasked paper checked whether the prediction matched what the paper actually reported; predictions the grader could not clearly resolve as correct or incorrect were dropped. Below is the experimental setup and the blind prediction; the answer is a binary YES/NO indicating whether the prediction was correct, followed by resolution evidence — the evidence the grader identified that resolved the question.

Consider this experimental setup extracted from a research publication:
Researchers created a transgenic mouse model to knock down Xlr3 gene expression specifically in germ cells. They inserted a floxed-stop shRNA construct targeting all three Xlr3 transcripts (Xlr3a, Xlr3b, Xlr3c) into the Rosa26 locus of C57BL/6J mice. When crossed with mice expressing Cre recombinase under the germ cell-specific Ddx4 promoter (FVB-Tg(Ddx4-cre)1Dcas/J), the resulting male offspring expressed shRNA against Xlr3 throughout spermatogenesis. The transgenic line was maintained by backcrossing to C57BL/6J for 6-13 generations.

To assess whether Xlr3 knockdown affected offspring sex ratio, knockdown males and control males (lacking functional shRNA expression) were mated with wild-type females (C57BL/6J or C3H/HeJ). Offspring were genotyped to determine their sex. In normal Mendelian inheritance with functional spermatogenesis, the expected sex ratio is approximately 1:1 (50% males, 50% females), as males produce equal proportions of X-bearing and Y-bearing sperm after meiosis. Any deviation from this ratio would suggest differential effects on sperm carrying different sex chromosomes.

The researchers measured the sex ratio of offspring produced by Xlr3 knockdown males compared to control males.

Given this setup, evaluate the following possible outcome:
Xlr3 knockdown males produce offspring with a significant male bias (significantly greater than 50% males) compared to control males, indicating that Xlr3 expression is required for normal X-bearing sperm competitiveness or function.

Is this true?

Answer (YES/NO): NO